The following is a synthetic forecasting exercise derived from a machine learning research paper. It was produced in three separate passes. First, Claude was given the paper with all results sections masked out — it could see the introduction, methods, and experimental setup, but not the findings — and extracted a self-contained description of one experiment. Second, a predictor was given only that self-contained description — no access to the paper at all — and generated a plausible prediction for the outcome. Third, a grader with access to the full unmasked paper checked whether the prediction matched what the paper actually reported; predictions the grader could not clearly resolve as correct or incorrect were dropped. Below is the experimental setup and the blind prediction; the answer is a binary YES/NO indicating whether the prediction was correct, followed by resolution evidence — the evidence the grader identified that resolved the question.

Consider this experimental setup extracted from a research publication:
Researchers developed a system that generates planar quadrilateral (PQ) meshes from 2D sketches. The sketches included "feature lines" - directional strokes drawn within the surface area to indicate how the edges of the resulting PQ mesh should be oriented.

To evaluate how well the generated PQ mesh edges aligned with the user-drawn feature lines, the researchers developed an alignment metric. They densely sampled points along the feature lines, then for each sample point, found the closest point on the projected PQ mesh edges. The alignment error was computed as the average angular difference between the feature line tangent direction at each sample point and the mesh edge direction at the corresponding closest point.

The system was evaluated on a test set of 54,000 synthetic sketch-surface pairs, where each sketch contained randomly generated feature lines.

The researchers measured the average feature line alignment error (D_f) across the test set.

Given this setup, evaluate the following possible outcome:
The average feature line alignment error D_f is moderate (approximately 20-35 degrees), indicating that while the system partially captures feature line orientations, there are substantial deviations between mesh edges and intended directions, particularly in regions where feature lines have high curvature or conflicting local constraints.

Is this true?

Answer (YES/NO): NO